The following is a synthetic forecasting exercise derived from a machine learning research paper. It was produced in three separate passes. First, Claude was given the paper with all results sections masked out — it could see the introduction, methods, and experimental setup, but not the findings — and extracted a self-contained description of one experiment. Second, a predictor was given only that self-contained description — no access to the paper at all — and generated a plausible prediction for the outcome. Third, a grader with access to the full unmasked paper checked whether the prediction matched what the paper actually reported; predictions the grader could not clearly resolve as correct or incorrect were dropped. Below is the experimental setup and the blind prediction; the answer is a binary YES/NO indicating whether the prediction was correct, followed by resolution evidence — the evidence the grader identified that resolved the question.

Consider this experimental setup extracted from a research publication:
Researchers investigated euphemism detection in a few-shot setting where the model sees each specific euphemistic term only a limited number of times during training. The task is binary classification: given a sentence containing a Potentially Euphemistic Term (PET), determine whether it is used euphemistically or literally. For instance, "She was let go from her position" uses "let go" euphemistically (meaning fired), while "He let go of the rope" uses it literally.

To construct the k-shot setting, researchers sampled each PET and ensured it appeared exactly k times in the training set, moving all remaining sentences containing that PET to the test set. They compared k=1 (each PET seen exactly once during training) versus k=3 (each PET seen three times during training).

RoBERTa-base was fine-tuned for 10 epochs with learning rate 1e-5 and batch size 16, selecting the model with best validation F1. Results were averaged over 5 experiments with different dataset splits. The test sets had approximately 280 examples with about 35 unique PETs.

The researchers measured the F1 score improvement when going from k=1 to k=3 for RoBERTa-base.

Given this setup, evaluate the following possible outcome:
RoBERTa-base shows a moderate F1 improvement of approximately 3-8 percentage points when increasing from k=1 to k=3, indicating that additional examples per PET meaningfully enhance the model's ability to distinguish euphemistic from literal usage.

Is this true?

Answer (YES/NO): YES